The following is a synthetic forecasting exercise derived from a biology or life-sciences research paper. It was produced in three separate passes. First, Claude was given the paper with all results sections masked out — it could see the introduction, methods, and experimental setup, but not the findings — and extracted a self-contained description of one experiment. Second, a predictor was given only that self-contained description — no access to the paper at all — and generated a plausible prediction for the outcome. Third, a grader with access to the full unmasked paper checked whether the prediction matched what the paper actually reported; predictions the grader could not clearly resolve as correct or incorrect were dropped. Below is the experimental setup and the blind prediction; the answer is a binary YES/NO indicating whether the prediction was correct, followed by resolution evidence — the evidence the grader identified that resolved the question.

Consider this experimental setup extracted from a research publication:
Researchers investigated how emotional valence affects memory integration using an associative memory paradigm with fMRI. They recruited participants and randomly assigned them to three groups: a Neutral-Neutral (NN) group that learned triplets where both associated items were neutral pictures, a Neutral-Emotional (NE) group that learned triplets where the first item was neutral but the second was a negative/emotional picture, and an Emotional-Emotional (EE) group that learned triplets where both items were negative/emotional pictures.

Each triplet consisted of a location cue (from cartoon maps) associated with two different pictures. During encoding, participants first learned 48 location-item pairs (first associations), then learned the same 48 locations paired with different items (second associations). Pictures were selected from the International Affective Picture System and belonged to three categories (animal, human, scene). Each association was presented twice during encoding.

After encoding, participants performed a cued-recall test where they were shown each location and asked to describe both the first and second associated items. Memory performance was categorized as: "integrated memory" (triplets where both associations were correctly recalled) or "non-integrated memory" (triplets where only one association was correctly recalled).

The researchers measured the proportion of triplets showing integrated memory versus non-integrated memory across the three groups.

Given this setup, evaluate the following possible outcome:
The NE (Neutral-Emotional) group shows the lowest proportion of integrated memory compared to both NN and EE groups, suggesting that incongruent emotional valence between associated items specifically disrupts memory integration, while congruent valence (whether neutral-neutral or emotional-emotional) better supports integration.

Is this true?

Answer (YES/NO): NO